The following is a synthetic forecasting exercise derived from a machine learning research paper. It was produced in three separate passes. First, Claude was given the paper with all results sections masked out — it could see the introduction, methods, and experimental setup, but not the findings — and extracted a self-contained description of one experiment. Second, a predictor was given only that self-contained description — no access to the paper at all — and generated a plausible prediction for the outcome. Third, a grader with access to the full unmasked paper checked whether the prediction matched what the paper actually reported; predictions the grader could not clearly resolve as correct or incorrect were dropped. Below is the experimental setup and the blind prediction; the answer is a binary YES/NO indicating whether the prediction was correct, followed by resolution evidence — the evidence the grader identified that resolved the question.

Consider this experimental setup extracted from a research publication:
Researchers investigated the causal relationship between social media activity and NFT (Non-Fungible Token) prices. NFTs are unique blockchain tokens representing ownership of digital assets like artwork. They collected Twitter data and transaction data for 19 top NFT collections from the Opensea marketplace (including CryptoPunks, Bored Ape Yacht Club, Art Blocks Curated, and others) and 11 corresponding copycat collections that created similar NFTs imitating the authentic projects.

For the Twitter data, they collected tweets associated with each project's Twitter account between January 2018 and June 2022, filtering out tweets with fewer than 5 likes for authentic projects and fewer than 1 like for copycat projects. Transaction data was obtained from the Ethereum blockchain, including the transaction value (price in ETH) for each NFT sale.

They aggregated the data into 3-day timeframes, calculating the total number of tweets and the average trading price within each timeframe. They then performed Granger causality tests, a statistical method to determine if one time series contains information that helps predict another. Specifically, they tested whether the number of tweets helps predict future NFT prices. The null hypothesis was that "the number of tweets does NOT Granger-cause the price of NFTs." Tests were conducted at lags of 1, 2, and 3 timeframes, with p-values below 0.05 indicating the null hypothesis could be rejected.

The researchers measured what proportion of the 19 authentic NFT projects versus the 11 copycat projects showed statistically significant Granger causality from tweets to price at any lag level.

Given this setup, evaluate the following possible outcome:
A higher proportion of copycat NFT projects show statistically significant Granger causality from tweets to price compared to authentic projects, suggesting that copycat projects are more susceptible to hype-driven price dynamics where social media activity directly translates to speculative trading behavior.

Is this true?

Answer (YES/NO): NO